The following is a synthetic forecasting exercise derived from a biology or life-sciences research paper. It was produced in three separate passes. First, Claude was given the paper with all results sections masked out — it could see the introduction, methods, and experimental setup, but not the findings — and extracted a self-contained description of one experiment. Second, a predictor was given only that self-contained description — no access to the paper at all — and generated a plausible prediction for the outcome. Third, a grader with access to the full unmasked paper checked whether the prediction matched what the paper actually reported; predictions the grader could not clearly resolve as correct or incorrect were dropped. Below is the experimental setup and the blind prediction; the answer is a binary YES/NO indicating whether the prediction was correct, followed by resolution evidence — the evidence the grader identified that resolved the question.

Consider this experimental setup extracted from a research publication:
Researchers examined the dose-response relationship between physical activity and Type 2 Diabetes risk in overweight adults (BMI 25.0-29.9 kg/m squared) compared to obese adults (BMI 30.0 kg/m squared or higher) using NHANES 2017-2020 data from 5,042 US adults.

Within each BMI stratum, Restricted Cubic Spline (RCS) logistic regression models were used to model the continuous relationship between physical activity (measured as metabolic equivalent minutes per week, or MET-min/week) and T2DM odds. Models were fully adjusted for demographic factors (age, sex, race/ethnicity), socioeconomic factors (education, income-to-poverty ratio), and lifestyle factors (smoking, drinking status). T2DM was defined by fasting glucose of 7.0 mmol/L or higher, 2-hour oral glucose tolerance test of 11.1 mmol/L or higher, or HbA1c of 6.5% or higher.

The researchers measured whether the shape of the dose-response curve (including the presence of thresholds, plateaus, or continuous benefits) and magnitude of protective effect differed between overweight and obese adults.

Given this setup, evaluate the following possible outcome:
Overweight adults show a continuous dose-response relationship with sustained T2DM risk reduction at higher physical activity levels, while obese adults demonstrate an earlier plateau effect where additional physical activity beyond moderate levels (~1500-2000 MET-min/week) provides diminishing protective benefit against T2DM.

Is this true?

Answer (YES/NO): NO